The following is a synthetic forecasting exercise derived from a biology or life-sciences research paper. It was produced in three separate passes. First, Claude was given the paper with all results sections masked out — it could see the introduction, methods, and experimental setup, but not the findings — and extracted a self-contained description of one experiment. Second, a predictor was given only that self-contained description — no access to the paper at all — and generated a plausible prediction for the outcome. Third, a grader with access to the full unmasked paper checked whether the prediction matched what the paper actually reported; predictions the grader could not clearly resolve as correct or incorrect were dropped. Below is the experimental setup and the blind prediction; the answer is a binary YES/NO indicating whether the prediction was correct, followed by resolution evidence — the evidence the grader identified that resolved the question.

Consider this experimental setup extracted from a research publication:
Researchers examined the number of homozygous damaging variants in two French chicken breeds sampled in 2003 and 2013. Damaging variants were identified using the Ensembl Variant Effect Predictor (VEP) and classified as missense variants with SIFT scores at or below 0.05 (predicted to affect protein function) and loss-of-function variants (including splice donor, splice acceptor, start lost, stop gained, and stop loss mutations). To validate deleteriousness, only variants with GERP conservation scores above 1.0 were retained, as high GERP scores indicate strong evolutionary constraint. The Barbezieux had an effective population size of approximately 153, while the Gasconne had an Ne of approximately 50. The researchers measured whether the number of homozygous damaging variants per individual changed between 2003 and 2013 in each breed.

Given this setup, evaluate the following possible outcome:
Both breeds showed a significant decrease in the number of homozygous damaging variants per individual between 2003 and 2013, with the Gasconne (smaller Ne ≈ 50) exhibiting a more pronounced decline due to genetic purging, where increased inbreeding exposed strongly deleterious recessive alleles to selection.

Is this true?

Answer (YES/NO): NO